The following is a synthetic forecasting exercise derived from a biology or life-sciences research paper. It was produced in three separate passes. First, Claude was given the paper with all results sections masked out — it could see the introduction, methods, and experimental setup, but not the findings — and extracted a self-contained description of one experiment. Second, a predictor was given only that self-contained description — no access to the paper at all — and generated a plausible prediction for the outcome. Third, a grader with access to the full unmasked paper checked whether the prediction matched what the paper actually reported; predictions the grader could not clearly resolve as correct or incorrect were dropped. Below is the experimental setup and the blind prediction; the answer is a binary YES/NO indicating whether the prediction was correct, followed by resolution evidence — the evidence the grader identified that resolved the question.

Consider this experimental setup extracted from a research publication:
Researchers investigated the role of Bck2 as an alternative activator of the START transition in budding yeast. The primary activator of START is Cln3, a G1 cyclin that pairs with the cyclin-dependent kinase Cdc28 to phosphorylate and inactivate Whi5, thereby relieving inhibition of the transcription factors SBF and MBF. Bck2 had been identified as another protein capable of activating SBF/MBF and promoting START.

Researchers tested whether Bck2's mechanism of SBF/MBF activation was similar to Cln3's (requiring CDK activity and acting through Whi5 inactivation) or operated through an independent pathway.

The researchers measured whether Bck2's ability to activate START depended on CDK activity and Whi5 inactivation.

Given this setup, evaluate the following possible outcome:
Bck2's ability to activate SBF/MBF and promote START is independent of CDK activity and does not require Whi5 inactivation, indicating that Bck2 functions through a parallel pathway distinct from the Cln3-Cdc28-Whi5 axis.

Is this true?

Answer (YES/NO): YES